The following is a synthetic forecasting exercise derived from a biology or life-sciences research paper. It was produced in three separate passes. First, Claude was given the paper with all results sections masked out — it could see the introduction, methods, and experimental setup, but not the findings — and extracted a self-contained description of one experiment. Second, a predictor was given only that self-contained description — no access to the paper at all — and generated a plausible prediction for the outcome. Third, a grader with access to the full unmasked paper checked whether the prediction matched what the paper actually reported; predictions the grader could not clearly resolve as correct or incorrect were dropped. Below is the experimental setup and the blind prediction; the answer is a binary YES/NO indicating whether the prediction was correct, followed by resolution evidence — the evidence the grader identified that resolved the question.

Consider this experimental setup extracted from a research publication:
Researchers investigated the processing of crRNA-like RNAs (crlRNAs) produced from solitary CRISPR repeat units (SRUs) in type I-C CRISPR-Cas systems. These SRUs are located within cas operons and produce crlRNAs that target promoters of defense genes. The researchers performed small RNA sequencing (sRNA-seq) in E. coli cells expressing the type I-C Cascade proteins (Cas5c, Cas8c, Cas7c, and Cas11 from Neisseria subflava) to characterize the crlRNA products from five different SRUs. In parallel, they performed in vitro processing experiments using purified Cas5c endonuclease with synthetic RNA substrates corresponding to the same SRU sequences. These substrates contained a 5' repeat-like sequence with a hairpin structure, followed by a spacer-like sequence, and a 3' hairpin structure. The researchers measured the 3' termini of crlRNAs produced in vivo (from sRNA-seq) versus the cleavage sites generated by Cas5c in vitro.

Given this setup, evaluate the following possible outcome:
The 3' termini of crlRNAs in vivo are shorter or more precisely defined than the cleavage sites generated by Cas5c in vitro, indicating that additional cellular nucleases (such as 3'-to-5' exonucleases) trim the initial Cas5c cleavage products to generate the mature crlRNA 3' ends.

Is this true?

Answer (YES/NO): YES